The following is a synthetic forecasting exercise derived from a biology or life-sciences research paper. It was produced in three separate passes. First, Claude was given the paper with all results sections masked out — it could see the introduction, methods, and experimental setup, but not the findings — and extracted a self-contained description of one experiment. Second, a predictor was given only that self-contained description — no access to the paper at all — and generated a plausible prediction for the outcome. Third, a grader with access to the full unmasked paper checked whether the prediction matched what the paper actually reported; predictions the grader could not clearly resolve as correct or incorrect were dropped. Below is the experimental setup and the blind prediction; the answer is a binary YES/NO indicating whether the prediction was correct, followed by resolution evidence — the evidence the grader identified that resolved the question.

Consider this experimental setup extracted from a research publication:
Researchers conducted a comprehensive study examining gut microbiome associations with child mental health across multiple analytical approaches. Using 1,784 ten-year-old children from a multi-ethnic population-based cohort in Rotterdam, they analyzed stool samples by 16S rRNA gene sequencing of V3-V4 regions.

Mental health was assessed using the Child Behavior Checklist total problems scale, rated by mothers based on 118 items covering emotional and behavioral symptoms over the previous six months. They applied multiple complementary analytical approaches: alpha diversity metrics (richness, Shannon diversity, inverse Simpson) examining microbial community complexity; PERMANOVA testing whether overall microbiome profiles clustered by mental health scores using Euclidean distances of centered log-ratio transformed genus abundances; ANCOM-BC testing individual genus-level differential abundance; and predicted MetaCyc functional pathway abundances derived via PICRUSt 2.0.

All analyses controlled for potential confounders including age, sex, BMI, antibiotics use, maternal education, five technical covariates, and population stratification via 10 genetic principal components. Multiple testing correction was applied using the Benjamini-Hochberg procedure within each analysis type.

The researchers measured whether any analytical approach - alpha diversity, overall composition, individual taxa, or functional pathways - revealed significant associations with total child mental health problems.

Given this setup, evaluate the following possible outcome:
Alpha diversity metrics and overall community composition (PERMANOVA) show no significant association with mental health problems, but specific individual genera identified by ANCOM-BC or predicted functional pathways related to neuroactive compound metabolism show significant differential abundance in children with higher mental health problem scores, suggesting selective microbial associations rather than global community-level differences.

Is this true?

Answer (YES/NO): NO